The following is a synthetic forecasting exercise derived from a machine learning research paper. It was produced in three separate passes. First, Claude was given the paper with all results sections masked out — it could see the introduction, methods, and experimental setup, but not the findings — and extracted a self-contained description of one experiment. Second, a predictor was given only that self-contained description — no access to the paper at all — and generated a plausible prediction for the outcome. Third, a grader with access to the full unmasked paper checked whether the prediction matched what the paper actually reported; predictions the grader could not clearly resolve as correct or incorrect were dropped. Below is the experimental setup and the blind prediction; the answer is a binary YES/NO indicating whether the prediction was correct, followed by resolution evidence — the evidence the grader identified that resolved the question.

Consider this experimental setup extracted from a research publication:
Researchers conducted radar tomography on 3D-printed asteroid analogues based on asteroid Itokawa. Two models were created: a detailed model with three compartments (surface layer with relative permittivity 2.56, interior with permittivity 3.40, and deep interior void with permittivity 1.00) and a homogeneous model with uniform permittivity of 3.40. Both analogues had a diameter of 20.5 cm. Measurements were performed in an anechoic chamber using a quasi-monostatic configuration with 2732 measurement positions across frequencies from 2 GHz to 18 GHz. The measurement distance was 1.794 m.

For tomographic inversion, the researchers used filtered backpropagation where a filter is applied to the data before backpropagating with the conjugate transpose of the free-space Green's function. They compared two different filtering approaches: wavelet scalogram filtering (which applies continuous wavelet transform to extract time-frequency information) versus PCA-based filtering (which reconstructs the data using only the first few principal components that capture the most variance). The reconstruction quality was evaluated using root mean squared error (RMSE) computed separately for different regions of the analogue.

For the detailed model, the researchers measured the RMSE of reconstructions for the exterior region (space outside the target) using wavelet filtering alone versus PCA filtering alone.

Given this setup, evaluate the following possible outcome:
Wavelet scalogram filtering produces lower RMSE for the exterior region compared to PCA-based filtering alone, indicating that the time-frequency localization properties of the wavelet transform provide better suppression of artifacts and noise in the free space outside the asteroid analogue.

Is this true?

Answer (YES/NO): NO